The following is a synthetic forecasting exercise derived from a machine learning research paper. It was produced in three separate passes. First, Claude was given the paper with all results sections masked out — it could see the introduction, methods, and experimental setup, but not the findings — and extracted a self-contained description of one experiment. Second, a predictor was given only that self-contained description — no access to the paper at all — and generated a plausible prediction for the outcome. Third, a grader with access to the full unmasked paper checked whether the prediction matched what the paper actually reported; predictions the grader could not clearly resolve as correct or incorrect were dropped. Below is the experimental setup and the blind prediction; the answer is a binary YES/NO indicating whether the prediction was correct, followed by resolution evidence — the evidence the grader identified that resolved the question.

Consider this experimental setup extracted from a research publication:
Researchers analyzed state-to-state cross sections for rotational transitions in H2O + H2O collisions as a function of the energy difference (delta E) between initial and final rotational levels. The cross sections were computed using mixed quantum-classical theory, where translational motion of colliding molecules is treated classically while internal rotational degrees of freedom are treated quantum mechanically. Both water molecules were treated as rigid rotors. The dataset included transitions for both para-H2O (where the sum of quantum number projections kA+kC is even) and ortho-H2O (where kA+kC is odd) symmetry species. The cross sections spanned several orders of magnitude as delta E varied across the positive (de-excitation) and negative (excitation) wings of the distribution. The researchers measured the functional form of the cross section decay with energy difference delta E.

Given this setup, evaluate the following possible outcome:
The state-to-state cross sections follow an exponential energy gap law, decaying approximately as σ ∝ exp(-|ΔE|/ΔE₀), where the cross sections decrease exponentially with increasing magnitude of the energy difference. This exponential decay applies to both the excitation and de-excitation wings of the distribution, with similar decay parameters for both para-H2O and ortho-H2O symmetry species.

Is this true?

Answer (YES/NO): NO